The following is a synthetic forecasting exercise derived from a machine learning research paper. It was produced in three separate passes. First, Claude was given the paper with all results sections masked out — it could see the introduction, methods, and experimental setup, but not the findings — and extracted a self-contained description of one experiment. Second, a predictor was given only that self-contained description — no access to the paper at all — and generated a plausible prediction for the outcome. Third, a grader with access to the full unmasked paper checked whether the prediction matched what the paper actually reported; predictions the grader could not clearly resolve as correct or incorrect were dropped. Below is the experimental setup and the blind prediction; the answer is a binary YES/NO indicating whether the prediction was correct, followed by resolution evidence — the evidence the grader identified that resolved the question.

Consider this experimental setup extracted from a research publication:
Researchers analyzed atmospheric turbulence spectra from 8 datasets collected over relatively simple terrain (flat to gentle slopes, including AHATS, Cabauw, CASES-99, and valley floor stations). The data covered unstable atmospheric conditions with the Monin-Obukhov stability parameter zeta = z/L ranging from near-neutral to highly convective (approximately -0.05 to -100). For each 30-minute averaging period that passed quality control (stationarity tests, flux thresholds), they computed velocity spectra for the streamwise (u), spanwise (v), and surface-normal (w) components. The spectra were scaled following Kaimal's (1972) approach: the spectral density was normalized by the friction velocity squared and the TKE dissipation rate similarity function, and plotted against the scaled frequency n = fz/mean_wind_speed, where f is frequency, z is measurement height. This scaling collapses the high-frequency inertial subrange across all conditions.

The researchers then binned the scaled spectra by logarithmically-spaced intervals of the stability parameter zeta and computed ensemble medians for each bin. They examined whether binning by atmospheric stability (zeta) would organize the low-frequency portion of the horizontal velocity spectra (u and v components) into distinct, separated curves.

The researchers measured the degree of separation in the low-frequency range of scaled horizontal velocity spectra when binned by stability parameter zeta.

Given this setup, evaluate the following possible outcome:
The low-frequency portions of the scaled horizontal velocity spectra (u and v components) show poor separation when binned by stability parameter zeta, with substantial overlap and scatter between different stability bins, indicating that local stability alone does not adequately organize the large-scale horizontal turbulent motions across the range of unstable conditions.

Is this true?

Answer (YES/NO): YES